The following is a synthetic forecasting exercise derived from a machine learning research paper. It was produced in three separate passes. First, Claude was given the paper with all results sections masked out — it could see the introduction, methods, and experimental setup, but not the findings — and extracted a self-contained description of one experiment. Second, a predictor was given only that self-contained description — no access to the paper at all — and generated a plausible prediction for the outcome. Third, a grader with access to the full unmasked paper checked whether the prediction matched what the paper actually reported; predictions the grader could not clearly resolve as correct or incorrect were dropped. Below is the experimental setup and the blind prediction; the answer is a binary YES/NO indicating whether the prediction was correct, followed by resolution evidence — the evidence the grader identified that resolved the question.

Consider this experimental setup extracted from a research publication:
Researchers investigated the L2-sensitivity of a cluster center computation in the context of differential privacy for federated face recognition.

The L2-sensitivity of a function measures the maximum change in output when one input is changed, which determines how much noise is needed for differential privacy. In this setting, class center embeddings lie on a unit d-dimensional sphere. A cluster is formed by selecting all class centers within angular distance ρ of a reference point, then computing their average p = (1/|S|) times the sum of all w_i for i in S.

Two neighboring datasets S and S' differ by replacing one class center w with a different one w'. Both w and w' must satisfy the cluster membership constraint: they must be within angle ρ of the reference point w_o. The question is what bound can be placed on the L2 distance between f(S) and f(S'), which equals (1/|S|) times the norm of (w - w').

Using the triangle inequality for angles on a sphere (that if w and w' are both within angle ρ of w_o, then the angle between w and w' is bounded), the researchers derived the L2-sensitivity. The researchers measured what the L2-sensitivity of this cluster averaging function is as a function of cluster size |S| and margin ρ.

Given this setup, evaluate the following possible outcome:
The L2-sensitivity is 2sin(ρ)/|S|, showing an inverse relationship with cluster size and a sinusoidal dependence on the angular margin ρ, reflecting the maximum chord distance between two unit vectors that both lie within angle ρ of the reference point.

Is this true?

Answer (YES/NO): YES